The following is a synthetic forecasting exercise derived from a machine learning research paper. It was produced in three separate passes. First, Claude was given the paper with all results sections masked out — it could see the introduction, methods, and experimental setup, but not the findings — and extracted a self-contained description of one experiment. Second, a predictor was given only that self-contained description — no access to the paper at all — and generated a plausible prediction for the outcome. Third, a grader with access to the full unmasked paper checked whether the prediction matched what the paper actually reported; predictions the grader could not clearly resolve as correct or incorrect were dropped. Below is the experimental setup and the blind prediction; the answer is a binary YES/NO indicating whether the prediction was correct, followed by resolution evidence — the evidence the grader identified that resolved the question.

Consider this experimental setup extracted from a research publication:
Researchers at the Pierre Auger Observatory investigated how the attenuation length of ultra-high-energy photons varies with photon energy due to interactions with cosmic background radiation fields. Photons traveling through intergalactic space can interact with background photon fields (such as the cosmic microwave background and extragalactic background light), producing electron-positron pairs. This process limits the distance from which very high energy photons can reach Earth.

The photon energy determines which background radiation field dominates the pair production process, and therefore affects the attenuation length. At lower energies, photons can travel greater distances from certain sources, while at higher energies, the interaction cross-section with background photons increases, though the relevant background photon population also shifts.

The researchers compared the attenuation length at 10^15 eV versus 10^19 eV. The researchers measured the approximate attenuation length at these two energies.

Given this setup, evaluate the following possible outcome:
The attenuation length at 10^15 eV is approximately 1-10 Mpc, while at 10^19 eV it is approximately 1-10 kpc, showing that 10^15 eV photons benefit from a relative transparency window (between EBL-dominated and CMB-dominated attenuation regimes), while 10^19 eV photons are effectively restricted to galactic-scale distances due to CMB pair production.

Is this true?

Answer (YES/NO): NO